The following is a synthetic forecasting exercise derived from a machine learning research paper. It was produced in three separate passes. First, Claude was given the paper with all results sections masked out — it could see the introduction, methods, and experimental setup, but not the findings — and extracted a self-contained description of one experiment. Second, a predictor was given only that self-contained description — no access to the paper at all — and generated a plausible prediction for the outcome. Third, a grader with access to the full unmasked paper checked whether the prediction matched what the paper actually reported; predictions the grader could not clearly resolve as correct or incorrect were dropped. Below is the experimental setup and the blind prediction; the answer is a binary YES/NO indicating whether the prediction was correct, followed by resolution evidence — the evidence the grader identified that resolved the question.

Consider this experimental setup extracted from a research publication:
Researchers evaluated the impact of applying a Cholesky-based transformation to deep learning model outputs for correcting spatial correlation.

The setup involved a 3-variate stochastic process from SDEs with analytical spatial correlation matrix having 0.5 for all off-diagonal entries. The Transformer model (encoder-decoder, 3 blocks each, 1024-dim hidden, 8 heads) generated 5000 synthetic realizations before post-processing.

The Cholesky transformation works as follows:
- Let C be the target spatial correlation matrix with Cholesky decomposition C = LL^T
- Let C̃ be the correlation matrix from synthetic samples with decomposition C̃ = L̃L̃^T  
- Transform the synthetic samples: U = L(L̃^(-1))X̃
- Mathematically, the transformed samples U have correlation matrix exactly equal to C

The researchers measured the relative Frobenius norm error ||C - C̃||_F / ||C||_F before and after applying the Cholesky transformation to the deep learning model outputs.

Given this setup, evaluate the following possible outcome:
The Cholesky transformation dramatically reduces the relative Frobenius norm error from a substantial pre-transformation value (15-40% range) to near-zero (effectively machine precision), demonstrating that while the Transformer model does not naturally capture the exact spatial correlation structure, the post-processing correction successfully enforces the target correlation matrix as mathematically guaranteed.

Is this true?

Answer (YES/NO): NO